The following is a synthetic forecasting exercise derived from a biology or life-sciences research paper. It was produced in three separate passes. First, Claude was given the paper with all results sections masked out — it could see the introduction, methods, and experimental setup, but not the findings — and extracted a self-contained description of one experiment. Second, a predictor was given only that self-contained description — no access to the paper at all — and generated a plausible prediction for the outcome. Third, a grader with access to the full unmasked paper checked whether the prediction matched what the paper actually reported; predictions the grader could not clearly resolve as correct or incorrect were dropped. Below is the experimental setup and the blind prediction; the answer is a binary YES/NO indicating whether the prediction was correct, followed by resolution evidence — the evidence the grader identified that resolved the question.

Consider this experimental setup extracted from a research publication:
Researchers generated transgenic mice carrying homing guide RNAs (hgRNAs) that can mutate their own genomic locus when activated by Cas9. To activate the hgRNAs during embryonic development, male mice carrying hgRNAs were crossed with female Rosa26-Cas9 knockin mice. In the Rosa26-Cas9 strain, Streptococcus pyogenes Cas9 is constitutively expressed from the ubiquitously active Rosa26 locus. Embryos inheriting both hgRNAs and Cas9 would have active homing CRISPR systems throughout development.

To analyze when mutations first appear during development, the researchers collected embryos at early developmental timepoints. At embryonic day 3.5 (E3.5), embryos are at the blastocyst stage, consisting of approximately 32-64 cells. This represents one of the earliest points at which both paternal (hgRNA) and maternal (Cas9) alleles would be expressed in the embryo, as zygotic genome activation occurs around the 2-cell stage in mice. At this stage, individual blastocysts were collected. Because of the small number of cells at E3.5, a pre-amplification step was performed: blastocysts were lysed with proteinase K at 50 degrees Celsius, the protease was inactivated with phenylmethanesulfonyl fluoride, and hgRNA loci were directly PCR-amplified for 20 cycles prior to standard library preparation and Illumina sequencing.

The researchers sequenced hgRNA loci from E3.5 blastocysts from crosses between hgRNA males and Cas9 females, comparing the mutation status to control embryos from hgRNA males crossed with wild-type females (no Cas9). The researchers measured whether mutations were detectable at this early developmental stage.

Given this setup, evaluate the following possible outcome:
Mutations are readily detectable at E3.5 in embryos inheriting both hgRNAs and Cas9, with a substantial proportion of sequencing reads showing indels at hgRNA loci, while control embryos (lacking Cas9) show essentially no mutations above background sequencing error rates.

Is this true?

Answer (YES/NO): YES